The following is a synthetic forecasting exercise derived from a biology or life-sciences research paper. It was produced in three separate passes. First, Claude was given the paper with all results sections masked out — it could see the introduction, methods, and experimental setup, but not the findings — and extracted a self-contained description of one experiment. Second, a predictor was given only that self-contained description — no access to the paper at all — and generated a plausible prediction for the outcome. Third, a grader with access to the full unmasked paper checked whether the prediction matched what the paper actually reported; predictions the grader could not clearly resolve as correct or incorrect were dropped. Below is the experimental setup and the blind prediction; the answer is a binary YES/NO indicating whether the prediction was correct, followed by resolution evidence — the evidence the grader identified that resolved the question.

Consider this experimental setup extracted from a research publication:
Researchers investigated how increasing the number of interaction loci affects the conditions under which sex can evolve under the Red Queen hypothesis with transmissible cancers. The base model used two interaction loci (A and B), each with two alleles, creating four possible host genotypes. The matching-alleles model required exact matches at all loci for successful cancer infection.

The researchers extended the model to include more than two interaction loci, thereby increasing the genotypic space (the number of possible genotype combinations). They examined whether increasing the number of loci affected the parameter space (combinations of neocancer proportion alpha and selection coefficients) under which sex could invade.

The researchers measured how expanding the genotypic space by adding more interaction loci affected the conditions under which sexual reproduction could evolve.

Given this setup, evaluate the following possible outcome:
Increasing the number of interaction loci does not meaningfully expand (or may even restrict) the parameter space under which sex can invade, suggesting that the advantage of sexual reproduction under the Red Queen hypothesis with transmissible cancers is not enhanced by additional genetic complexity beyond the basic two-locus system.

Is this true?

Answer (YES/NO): YES